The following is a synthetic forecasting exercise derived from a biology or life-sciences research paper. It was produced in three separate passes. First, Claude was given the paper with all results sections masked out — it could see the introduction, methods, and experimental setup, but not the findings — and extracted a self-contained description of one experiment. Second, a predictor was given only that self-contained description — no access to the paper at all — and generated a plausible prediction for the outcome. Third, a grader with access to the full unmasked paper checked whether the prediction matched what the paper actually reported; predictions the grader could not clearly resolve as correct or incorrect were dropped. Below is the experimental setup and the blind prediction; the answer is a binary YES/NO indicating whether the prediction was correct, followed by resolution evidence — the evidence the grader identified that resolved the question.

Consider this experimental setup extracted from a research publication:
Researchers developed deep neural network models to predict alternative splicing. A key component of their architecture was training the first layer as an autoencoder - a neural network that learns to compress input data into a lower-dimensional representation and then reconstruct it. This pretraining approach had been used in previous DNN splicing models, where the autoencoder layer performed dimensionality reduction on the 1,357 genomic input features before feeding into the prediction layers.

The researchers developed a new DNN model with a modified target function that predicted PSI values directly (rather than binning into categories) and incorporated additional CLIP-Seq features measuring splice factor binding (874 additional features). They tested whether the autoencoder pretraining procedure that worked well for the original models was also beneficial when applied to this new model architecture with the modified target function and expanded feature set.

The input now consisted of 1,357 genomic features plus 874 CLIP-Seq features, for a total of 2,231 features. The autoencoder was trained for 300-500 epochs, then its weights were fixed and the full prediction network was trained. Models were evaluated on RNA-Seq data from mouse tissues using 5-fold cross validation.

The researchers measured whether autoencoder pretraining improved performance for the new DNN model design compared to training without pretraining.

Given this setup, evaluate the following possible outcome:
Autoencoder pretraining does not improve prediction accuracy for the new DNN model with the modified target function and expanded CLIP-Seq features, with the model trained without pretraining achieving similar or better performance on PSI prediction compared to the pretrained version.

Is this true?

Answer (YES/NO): NO